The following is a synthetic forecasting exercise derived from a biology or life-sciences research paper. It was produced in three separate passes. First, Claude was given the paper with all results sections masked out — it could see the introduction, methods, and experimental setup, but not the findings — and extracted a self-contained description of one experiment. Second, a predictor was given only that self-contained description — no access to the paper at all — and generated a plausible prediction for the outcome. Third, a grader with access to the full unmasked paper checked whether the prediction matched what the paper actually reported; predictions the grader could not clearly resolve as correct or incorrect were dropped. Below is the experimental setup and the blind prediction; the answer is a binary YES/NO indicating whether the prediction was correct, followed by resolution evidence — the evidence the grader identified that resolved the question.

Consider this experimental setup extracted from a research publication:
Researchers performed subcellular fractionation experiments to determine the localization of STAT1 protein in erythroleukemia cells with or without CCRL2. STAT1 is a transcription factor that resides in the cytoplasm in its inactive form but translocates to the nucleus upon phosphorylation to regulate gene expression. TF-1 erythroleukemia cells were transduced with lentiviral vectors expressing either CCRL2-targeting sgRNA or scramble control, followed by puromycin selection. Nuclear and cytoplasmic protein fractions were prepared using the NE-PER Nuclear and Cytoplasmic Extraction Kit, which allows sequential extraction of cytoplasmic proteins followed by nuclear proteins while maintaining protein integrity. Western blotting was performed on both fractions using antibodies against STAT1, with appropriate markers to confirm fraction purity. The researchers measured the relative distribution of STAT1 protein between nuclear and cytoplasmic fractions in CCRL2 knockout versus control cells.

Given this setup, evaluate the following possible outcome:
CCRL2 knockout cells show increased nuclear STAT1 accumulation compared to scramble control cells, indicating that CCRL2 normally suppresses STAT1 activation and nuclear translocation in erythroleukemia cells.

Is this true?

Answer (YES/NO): NO